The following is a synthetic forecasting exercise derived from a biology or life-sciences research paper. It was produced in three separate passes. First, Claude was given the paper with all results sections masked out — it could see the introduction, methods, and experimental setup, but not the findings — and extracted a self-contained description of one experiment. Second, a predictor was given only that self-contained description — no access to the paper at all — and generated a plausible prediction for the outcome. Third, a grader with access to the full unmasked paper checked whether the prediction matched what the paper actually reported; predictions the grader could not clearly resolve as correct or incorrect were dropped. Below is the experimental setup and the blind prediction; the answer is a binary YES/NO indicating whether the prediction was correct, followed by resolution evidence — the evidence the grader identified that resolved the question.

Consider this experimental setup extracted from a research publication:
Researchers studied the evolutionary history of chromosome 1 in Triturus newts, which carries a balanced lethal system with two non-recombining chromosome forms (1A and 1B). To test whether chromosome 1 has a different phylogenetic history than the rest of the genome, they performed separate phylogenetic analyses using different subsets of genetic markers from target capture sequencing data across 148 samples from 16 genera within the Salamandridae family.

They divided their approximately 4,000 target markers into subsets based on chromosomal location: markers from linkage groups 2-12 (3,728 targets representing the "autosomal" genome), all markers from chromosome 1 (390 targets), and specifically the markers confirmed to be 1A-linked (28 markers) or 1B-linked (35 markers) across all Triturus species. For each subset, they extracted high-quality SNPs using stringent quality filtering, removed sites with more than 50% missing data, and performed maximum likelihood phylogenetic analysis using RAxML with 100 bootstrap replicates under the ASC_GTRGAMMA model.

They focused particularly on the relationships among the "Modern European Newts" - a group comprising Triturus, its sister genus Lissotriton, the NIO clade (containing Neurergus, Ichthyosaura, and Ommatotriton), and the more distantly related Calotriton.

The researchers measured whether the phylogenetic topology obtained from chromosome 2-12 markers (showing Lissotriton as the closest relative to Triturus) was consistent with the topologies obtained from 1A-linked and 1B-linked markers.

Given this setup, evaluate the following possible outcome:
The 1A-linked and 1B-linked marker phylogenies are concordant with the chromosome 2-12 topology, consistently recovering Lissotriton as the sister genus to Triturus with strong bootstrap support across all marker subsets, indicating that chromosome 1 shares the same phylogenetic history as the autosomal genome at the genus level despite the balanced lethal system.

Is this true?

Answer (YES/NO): NO